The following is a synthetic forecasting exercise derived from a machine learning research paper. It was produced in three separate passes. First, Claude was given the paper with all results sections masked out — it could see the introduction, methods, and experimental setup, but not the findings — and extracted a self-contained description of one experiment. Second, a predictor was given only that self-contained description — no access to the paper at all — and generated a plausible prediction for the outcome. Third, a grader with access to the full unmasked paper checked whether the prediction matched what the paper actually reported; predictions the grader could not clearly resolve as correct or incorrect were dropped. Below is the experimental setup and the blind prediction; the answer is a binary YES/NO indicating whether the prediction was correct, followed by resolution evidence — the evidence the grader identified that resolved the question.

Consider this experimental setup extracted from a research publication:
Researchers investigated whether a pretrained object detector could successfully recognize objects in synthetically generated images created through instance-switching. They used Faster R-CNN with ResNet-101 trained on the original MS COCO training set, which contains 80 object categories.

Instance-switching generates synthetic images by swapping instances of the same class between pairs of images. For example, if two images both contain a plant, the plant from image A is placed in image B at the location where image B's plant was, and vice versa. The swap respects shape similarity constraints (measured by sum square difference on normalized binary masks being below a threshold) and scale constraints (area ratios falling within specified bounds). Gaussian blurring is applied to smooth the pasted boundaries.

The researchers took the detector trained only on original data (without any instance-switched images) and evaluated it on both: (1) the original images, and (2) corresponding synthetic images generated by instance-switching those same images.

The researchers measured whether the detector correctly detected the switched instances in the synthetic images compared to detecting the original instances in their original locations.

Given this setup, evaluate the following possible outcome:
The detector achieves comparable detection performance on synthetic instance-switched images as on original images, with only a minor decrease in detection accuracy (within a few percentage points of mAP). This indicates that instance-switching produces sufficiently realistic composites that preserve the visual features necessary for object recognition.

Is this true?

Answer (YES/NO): NO